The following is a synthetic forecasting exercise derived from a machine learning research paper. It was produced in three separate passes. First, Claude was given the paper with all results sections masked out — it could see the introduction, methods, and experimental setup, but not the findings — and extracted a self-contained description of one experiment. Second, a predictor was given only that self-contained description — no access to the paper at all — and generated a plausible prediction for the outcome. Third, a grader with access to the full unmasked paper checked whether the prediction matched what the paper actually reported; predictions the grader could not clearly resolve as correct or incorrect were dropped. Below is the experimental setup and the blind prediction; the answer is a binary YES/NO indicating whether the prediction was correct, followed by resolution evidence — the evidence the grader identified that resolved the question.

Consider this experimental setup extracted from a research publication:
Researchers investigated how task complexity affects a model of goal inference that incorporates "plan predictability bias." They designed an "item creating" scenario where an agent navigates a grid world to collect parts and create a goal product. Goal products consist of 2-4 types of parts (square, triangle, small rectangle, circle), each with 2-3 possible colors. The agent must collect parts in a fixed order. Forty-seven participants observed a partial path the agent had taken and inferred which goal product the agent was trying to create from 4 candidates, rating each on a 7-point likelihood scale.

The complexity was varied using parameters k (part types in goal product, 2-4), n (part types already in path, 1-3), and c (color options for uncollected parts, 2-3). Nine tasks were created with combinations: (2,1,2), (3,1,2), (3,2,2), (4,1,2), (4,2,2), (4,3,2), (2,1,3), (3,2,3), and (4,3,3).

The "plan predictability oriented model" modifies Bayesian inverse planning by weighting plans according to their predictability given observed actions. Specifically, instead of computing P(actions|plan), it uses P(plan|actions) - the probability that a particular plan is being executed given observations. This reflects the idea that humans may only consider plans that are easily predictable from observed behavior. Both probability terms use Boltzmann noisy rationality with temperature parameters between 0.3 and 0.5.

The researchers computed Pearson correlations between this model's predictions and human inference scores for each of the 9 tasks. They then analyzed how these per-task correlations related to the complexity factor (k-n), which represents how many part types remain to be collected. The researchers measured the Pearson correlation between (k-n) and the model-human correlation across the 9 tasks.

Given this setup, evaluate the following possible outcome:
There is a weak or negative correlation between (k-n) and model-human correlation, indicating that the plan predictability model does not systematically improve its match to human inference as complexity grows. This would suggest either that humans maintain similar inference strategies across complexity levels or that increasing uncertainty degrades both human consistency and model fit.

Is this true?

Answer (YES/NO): YES